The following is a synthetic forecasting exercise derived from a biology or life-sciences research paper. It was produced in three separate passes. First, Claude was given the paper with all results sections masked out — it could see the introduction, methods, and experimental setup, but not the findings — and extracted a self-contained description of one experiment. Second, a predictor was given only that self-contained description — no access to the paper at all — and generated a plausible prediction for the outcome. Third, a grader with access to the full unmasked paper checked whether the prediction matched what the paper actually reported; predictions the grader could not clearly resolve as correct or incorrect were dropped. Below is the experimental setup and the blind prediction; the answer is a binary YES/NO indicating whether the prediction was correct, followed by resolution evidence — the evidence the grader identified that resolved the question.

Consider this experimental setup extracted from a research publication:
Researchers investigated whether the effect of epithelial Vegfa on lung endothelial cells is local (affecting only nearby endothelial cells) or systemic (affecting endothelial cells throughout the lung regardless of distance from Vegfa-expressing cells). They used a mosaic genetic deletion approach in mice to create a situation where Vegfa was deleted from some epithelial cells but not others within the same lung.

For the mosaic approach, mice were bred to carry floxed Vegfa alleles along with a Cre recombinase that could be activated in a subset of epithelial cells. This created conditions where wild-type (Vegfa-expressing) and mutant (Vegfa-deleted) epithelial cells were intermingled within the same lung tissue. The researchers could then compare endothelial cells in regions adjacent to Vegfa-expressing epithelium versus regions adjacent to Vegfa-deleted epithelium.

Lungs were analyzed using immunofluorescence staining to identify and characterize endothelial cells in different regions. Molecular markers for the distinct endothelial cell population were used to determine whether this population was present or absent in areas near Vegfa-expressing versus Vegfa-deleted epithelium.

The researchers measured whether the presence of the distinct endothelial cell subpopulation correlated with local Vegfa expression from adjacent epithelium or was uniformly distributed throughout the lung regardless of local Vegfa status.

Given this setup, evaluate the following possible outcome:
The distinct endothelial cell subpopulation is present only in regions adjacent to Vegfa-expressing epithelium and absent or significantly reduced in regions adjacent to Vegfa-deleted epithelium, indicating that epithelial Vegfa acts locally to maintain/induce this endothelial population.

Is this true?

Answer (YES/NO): YES